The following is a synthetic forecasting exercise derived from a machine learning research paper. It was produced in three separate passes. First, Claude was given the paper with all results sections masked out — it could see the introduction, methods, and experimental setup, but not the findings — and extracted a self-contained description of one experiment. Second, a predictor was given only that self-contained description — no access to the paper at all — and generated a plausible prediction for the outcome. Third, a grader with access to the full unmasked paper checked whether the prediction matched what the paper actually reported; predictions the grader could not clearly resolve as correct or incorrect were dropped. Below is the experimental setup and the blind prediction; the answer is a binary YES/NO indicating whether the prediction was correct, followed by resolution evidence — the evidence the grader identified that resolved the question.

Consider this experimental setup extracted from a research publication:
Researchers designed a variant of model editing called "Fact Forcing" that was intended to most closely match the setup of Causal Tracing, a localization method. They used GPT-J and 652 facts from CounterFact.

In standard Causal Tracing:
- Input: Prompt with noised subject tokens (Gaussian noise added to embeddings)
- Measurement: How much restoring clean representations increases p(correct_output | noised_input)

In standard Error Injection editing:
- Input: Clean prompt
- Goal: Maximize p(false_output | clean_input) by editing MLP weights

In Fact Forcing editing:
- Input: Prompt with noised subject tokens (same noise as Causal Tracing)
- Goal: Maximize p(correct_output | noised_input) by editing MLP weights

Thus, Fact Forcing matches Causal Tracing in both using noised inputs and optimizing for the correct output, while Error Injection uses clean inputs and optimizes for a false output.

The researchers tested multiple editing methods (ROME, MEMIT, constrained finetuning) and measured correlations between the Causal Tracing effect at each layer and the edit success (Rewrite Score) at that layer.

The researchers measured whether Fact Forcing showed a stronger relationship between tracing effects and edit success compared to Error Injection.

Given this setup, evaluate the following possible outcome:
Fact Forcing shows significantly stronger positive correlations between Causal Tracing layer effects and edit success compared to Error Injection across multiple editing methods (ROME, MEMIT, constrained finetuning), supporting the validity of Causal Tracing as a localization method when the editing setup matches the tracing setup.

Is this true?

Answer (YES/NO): NO